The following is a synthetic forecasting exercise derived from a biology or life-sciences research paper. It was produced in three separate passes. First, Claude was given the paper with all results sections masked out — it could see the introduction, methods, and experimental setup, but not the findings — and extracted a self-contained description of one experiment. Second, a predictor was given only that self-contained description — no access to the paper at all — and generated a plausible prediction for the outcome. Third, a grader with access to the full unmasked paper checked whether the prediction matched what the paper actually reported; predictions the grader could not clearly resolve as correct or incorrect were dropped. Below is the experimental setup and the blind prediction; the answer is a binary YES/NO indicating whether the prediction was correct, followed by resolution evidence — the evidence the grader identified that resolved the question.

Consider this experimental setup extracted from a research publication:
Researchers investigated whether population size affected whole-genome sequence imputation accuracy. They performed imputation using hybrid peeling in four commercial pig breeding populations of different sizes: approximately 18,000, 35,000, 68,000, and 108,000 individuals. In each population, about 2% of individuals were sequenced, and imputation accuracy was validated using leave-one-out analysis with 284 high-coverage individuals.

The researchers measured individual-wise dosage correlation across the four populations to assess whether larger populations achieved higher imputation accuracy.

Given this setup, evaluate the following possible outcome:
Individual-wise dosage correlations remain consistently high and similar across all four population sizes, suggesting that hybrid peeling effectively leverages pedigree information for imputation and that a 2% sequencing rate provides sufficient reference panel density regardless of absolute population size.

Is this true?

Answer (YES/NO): NO